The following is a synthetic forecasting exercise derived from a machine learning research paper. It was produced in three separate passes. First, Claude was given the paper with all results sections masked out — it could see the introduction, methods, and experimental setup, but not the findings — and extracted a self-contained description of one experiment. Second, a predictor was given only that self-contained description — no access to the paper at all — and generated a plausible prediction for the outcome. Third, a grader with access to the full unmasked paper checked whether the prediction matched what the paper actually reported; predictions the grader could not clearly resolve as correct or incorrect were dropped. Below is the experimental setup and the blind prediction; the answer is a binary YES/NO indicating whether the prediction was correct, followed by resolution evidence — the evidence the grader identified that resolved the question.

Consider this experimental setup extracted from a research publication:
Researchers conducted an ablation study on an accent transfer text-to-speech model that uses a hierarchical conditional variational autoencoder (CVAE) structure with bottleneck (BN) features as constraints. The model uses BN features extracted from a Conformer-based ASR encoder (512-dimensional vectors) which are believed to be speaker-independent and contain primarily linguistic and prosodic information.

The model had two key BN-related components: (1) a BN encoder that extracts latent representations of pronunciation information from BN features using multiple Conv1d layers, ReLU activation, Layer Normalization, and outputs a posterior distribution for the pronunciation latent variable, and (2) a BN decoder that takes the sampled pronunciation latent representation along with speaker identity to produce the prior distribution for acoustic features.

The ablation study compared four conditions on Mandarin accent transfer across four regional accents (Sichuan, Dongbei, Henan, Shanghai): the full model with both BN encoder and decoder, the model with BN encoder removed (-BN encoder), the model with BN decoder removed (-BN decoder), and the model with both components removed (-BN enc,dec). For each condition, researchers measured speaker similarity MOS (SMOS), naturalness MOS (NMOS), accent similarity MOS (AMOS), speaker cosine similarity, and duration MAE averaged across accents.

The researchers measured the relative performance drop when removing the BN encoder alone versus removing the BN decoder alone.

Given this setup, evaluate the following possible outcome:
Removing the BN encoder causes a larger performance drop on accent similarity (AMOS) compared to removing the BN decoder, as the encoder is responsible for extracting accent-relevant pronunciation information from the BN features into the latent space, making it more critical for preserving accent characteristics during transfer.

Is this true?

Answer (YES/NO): YES